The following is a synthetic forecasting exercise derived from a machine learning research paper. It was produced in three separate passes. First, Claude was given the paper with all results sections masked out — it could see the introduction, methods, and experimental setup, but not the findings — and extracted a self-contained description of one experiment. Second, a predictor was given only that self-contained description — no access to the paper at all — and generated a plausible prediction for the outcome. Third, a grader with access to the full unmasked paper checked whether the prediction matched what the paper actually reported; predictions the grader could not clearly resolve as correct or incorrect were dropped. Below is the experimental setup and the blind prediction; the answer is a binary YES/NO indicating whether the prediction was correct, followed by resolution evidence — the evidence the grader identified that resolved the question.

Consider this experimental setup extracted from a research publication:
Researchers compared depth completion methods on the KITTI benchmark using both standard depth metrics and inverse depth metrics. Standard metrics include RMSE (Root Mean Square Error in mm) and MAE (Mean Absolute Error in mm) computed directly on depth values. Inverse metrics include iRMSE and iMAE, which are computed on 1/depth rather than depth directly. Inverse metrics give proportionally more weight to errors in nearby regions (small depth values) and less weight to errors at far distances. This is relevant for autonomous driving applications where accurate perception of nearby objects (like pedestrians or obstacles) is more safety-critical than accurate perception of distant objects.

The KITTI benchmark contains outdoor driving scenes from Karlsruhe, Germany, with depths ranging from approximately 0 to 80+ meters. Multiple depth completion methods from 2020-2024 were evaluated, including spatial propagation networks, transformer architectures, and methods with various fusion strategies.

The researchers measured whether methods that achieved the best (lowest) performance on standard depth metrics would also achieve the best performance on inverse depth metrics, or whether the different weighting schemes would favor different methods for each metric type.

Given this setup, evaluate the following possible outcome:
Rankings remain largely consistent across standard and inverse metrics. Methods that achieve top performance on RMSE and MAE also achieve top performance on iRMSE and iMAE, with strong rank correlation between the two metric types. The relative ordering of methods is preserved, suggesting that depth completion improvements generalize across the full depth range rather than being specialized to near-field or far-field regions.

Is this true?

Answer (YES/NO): NO